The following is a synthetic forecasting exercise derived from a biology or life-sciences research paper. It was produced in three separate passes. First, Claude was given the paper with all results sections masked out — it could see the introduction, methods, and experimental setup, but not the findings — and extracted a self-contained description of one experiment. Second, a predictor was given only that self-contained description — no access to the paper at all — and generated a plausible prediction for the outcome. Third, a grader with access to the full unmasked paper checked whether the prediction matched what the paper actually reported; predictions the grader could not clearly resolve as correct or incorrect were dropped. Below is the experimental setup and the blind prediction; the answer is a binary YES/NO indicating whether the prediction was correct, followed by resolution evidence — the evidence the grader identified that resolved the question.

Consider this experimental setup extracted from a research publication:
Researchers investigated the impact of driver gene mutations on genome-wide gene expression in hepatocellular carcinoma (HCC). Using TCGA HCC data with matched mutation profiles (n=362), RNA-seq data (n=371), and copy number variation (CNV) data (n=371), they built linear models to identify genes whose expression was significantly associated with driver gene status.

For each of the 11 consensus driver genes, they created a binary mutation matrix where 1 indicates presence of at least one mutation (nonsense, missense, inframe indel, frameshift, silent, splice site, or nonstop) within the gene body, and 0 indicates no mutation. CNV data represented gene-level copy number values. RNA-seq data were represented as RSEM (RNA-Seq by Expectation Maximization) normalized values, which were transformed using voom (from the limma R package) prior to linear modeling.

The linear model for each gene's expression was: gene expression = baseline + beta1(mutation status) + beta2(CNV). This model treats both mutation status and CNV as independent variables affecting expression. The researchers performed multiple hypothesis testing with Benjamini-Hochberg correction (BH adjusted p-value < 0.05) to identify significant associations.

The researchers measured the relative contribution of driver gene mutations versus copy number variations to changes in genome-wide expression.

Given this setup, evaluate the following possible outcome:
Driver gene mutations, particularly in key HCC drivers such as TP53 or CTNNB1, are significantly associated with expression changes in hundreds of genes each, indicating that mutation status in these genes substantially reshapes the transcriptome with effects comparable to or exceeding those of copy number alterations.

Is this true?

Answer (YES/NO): YES